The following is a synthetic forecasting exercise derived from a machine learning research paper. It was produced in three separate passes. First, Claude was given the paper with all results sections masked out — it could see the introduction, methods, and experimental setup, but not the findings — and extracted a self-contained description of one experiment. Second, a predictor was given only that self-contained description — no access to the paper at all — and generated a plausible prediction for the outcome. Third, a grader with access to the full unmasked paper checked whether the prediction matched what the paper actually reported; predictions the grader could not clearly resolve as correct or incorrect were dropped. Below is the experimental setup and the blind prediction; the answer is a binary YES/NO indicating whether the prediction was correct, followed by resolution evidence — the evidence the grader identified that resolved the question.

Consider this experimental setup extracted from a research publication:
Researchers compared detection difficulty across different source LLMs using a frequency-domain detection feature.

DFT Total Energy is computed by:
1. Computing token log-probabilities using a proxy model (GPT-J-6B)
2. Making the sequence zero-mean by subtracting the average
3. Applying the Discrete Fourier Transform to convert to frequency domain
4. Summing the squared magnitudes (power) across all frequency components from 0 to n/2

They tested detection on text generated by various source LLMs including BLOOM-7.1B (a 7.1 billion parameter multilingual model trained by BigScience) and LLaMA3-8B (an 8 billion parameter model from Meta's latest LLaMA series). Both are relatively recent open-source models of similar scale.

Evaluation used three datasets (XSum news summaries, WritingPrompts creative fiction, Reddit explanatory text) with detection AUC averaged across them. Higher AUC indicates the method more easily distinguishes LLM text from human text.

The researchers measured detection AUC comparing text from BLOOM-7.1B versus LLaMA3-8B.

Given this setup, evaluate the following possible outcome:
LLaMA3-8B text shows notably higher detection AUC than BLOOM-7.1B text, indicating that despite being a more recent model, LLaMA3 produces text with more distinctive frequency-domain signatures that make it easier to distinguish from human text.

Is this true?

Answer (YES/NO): YES